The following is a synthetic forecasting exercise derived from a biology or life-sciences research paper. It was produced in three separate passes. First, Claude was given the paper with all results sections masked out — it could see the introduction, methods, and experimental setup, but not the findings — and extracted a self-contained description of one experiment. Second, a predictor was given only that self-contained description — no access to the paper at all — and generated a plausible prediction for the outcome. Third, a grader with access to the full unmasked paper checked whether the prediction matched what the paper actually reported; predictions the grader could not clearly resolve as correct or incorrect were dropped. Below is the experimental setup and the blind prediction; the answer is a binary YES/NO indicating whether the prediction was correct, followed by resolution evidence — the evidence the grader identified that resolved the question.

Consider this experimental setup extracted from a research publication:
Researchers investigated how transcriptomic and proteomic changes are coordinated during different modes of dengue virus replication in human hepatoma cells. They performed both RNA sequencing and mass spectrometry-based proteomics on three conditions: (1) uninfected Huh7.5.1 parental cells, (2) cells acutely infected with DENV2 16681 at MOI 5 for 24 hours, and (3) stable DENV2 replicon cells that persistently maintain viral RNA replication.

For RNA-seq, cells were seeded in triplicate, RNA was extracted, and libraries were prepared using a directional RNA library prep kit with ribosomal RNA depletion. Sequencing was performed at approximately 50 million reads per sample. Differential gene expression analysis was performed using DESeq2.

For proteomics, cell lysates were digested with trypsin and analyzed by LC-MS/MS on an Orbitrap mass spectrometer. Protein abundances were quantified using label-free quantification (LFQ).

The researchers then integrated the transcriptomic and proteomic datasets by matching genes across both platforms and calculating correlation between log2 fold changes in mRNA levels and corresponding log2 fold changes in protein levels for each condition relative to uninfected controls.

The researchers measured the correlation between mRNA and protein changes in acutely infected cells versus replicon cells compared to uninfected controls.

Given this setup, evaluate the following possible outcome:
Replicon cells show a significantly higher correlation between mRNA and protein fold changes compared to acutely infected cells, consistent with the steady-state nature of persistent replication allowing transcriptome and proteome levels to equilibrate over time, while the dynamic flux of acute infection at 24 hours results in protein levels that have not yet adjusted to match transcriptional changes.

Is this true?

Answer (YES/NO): YES